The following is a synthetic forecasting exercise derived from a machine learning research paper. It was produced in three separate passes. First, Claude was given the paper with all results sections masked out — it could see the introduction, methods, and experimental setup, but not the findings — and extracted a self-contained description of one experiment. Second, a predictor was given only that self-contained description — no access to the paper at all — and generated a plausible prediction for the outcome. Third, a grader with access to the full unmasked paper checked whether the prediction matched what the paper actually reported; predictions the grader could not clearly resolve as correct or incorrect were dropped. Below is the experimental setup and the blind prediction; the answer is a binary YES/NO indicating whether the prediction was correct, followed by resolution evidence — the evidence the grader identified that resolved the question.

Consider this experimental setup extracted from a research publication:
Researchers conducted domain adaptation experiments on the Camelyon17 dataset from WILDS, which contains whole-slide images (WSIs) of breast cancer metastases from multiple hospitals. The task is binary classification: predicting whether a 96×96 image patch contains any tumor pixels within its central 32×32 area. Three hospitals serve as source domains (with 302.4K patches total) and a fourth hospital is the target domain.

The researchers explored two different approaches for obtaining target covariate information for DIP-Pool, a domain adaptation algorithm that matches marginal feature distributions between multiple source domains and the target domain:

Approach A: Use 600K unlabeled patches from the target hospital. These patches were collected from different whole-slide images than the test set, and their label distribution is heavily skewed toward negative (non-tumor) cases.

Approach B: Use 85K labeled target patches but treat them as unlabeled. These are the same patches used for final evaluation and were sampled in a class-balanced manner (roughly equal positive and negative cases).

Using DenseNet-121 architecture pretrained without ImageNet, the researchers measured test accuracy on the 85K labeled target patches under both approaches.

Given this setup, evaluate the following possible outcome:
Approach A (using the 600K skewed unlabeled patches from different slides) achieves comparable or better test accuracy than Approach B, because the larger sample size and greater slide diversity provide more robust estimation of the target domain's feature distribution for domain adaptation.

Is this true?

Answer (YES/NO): NO